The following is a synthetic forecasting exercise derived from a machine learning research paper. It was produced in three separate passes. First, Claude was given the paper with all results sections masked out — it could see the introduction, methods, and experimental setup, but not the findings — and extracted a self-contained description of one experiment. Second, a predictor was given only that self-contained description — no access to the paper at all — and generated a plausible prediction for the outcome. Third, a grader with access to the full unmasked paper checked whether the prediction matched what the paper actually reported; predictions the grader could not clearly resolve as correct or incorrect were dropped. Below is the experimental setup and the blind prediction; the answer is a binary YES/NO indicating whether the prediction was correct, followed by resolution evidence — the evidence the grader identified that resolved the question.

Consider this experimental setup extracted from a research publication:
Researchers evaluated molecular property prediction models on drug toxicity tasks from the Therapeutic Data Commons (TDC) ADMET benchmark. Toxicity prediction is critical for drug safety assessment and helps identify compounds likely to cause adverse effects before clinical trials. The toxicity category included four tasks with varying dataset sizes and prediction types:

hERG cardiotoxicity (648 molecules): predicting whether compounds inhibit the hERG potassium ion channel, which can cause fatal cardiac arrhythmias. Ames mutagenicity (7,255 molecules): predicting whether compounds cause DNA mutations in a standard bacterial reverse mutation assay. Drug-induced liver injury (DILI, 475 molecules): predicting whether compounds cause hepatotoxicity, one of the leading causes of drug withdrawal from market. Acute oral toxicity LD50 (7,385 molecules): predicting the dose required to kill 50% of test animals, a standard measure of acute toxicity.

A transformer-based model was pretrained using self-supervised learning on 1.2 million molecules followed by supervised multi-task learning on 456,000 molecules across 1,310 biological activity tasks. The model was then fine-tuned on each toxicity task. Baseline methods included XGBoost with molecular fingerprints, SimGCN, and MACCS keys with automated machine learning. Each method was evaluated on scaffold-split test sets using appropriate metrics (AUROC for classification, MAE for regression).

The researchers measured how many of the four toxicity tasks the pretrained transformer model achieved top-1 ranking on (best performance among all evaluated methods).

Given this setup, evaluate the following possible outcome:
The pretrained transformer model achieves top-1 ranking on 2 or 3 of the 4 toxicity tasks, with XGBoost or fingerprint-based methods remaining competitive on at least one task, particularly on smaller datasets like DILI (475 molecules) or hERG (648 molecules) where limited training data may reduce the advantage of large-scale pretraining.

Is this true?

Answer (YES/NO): NO